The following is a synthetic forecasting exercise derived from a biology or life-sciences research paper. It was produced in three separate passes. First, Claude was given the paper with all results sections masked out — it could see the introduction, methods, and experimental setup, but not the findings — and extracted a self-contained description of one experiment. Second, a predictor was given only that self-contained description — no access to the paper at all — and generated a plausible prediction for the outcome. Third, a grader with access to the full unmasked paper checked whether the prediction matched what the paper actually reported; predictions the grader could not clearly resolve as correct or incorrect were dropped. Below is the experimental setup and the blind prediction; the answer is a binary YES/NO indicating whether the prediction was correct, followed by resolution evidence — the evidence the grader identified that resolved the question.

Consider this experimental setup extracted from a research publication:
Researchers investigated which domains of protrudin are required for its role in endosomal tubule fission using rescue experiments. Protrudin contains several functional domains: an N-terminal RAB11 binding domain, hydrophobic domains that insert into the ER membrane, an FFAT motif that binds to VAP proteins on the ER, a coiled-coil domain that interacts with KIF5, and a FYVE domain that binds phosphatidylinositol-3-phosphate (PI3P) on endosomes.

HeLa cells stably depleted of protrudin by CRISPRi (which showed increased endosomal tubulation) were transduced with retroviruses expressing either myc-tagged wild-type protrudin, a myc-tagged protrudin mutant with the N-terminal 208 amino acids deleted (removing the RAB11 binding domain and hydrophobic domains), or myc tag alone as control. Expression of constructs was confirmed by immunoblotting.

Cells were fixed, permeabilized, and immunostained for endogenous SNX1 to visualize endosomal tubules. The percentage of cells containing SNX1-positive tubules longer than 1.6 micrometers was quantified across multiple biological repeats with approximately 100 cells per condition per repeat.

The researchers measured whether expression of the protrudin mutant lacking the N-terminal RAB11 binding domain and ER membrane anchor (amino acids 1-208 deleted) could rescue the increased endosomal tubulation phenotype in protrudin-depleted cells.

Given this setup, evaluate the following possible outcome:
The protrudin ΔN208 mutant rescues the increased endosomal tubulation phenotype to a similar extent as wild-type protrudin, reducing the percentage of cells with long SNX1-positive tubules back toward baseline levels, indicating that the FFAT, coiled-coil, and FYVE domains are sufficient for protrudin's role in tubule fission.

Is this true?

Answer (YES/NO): YES